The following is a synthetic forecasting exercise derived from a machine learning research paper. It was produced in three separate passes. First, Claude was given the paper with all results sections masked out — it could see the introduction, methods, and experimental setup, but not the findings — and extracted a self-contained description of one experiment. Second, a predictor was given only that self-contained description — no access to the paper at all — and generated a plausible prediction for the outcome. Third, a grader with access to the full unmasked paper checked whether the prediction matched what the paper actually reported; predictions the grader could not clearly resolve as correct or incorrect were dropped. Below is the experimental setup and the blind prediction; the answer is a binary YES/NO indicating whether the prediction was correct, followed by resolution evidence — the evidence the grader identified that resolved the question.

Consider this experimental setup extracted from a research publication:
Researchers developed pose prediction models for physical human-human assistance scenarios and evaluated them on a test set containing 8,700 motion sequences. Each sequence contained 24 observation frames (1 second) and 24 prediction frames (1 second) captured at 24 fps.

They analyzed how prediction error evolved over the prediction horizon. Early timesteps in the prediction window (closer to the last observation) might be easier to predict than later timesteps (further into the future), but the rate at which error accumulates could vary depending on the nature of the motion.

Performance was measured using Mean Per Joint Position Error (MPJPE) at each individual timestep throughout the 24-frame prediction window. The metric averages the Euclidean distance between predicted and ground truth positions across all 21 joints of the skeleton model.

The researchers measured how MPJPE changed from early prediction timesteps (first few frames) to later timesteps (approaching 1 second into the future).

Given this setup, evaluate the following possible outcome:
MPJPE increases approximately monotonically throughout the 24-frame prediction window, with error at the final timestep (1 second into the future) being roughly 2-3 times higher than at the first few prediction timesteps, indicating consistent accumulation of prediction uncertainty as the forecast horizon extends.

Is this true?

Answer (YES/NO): NO